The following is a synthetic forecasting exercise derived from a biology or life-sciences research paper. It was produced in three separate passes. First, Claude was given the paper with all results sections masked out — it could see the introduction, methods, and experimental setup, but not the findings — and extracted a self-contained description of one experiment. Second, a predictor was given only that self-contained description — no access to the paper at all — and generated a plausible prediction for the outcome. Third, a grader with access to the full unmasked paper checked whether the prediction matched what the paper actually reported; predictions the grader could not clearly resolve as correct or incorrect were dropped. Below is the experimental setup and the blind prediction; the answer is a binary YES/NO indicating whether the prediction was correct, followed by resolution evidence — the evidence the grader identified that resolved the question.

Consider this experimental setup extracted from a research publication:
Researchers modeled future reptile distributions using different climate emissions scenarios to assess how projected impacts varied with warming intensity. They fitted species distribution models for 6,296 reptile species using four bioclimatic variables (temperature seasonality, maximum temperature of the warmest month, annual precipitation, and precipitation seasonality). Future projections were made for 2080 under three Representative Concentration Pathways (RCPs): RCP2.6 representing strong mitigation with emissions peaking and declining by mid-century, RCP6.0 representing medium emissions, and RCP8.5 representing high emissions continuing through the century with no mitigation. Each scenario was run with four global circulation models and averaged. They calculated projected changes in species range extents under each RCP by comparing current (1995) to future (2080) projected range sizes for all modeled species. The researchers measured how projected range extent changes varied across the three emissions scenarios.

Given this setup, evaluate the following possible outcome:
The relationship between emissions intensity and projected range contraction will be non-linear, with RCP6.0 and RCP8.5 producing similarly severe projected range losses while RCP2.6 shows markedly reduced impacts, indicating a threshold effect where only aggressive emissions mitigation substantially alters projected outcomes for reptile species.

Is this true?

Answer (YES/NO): NO